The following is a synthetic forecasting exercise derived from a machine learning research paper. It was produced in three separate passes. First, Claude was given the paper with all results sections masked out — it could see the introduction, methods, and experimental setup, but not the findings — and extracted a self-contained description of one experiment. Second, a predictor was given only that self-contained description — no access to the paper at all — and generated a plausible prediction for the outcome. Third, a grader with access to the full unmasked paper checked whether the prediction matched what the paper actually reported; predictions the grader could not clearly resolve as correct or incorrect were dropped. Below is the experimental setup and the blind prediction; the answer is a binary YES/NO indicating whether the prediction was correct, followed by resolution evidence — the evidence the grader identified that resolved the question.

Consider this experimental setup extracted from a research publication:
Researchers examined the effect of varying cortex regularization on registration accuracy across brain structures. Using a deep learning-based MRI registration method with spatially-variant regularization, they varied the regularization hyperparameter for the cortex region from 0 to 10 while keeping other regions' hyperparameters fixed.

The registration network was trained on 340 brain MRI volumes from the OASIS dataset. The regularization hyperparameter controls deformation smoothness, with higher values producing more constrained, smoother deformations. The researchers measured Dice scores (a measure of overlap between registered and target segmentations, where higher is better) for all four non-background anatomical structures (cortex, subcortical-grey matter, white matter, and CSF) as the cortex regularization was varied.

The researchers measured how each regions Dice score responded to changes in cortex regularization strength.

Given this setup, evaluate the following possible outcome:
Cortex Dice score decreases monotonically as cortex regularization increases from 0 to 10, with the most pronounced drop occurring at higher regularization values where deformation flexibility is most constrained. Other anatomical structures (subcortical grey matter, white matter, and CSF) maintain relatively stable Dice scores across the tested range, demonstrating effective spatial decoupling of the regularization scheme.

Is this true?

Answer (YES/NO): NO